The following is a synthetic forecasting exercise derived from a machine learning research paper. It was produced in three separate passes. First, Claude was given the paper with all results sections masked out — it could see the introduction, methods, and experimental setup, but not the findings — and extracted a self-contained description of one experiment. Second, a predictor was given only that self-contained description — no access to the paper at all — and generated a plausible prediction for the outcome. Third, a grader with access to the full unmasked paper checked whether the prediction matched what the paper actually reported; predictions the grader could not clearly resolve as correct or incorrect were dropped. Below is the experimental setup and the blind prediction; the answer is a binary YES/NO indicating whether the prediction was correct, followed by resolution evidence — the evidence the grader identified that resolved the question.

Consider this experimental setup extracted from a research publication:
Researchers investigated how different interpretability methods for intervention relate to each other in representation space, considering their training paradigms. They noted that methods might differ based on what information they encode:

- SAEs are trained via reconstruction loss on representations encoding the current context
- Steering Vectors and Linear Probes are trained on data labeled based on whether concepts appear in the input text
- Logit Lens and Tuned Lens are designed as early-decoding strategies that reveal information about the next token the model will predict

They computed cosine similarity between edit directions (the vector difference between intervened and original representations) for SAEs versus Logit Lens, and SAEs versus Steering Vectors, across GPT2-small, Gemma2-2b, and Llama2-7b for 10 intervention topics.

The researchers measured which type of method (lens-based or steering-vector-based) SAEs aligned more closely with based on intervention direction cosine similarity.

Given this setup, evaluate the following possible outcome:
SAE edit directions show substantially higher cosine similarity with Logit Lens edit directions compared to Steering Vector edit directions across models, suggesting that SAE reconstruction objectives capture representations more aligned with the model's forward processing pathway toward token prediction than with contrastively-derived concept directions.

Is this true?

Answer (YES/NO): NO